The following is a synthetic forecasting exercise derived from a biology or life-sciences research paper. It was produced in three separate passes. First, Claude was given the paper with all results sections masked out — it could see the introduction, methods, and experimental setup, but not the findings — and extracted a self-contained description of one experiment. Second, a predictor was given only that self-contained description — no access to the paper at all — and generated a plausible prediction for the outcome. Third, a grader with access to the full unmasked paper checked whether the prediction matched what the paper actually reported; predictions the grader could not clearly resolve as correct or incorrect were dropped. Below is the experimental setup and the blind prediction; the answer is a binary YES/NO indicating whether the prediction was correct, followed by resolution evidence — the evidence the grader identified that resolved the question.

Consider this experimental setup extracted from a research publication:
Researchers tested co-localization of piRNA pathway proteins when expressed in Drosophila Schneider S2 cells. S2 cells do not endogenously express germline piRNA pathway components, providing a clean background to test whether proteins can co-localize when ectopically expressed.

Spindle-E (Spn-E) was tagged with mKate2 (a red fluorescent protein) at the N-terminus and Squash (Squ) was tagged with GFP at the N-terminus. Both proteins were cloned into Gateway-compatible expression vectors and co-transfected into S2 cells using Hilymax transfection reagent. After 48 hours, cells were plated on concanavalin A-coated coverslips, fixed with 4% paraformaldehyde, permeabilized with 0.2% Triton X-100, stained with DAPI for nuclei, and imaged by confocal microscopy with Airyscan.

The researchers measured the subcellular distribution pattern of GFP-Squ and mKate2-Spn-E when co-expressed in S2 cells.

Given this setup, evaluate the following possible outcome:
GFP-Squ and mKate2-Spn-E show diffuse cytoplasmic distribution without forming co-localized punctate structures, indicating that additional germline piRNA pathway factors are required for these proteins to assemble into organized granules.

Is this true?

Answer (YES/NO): NO